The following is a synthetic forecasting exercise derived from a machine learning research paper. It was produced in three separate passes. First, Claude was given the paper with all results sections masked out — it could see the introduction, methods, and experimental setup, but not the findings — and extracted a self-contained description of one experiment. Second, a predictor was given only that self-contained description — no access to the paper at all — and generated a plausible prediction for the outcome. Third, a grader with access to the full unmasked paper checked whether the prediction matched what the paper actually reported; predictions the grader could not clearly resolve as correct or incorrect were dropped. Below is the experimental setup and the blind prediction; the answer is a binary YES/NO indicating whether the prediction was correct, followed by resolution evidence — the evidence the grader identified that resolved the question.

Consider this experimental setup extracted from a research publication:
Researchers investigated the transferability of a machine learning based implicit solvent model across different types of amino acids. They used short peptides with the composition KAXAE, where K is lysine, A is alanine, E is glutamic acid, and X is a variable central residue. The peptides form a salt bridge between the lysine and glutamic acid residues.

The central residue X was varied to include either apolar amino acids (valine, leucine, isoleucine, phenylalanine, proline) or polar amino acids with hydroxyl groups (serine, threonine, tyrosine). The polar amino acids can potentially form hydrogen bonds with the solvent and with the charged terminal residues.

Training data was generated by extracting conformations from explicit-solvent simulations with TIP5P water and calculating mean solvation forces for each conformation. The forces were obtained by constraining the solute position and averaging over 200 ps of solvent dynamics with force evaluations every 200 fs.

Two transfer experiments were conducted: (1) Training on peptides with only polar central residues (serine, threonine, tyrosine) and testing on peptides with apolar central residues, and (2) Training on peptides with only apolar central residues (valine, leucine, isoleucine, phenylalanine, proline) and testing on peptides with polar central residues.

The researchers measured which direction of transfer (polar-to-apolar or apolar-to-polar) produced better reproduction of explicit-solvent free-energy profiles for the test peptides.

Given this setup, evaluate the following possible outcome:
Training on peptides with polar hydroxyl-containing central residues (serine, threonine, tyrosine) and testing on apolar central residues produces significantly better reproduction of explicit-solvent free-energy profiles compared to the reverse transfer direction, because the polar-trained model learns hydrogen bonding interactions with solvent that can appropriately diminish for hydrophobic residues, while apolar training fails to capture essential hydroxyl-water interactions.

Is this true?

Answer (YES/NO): YES